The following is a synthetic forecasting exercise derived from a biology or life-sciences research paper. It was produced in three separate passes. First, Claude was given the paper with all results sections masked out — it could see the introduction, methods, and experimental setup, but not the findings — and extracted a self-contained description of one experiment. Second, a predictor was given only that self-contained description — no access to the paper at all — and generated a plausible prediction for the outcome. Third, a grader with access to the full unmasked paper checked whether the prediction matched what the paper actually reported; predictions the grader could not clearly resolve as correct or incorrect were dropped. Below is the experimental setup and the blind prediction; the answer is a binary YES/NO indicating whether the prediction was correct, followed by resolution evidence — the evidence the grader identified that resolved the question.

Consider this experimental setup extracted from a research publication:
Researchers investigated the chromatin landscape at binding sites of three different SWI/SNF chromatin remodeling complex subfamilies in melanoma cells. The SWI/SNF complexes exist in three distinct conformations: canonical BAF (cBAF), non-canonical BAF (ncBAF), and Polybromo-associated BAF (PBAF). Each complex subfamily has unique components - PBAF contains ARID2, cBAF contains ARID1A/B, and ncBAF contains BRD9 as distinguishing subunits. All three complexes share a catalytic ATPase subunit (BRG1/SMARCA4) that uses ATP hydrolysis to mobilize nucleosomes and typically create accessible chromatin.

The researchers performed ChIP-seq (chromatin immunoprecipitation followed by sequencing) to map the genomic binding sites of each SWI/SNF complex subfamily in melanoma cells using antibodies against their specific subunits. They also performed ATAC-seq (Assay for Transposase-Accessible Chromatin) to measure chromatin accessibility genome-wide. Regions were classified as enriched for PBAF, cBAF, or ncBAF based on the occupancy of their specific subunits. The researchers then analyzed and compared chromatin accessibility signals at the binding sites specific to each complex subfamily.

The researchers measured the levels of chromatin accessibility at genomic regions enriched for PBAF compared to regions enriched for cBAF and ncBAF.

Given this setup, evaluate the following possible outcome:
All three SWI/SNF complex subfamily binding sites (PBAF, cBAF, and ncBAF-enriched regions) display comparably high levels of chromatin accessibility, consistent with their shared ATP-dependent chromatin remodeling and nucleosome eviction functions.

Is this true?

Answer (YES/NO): NO